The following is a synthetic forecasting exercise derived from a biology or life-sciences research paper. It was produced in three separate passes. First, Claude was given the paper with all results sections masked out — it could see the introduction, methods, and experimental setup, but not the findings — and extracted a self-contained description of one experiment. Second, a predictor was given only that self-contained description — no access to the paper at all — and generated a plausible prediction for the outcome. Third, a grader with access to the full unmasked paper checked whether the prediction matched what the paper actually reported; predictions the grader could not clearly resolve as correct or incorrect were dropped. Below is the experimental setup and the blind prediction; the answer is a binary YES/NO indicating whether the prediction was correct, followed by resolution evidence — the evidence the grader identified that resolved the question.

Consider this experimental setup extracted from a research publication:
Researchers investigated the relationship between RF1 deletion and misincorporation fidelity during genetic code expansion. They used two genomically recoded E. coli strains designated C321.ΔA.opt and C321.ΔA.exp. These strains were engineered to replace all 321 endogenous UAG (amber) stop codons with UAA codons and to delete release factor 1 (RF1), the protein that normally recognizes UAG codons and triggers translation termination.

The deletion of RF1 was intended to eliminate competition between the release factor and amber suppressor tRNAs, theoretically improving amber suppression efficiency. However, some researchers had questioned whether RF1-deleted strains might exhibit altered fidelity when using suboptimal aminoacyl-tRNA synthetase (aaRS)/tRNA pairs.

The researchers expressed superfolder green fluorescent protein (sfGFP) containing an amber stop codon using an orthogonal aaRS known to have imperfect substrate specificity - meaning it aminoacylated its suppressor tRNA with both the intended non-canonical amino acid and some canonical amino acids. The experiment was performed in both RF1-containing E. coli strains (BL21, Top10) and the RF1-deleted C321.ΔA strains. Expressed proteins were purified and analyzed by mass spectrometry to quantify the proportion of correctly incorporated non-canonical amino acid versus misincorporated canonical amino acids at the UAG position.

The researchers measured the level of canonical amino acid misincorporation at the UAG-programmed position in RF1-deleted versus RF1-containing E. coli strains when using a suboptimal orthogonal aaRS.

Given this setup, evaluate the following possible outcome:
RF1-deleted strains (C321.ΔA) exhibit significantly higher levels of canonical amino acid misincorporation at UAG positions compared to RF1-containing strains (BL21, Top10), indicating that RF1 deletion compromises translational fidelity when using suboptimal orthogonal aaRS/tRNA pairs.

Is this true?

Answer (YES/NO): NO